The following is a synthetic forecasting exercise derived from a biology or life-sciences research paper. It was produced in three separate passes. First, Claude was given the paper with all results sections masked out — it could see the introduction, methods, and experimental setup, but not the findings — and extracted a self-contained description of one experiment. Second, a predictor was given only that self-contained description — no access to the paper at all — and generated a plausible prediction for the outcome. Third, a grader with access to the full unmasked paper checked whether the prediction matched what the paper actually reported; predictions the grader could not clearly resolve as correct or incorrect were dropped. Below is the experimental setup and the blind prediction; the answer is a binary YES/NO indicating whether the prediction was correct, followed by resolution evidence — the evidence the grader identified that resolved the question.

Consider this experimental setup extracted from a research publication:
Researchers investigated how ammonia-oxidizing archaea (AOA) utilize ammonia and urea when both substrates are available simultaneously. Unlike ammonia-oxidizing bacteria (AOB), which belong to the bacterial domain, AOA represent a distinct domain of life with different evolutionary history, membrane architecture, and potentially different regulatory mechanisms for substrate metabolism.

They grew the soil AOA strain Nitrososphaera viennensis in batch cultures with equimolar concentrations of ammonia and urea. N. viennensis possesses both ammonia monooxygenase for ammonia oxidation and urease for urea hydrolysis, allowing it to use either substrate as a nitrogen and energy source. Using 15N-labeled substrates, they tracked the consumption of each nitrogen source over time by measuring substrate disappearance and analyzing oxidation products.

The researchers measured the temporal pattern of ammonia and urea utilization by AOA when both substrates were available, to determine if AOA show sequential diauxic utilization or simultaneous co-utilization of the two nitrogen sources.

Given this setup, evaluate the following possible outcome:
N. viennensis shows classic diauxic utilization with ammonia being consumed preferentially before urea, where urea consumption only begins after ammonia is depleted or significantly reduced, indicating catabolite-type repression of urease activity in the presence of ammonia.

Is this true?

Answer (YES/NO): YES